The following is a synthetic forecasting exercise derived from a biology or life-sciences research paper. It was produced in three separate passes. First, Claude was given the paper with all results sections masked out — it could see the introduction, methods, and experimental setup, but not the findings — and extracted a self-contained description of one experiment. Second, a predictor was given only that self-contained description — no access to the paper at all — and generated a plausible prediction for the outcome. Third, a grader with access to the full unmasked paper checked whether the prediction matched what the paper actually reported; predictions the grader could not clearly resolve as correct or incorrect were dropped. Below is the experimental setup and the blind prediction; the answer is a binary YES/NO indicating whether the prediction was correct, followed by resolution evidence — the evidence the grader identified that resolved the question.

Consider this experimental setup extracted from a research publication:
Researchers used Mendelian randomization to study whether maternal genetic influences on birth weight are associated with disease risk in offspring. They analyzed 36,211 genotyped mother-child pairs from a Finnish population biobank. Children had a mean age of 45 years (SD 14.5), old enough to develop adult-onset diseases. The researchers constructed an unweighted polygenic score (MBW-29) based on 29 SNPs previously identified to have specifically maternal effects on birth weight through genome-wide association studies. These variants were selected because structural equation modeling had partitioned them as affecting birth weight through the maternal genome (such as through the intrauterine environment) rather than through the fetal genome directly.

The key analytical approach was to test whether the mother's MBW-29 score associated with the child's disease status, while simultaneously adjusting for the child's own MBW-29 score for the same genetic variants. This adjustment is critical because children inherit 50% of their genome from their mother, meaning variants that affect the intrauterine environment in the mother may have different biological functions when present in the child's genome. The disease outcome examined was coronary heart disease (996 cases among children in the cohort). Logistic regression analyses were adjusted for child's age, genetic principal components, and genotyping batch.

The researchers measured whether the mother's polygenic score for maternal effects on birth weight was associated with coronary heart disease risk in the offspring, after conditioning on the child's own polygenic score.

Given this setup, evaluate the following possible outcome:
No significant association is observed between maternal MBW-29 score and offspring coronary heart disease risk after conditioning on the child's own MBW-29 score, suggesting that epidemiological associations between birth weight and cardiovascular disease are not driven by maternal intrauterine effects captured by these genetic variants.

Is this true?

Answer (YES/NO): YES